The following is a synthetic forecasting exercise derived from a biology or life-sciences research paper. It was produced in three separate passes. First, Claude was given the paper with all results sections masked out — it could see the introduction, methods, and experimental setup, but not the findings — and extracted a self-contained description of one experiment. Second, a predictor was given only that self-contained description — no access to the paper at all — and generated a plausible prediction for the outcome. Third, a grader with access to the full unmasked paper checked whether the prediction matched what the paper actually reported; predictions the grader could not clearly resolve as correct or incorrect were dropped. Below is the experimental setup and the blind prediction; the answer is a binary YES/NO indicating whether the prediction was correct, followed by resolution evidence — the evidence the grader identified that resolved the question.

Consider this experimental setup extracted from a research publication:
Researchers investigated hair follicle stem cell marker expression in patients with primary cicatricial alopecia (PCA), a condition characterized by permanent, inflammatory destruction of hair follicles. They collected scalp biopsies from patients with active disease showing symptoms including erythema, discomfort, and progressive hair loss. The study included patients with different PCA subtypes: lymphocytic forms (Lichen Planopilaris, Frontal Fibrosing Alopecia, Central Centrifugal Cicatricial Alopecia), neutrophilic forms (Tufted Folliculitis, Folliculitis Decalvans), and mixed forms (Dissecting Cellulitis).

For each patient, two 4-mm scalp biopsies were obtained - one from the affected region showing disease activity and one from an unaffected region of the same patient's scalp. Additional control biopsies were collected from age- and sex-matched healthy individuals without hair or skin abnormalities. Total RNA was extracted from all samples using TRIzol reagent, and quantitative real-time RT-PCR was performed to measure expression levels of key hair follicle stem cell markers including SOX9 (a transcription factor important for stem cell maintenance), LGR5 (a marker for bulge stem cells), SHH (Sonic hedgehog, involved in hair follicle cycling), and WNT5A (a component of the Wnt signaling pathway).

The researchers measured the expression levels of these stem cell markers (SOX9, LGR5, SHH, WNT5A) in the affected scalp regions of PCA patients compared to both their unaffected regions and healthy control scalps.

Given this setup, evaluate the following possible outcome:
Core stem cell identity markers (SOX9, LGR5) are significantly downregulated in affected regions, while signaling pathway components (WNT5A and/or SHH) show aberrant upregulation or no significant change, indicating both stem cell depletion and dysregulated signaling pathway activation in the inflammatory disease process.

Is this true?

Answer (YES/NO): NO